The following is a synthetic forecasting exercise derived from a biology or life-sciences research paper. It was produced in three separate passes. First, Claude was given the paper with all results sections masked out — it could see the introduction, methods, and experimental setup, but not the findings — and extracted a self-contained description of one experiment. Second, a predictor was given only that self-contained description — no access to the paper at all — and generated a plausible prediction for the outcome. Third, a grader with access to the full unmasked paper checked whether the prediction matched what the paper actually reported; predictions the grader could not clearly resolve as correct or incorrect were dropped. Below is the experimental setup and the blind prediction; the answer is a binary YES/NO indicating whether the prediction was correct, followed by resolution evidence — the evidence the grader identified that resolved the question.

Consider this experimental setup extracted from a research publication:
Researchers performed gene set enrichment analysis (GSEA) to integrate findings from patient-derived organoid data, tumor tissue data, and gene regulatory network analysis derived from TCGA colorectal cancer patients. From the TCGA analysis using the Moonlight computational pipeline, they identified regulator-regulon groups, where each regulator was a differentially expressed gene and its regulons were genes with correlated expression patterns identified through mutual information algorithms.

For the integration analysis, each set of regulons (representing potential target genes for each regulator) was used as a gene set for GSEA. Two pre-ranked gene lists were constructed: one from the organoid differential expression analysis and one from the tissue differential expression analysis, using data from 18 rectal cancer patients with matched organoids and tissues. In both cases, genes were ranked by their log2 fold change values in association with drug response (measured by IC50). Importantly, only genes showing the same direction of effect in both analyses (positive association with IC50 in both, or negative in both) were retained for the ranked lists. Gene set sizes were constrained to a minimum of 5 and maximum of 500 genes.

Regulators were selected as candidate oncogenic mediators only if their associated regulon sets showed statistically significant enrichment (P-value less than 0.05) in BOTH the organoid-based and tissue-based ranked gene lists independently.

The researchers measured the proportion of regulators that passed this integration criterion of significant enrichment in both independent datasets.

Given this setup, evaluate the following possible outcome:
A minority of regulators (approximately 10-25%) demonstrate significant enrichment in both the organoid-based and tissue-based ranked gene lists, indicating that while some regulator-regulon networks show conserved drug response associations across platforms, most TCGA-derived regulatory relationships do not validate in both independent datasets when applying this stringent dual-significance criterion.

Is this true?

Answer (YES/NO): YES